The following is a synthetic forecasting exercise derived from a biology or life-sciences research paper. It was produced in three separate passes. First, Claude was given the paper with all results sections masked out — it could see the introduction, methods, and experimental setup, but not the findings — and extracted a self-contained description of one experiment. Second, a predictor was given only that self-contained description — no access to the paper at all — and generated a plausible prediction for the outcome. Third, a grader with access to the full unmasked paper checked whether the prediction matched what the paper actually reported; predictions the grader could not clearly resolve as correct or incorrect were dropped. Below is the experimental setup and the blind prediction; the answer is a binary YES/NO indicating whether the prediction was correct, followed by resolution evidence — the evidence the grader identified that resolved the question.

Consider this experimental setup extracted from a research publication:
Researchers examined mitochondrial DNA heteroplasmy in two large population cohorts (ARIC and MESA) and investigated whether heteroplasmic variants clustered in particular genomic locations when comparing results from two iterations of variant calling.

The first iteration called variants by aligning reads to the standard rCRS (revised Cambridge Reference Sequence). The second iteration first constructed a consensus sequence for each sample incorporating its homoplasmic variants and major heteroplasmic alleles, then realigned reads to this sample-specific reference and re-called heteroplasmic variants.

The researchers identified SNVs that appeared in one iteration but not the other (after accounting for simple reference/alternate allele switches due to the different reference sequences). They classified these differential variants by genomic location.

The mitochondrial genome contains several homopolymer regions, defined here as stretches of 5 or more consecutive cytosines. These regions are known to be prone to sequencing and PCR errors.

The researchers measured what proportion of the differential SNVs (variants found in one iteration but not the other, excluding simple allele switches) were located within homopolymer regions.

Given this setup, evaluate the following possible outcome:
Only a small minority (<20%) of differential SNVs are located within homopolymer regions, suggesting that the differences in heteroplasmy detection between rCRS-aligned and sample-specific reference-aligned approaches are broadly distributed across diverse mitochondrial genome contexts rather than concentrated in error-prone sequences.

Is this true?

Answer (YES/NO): NO